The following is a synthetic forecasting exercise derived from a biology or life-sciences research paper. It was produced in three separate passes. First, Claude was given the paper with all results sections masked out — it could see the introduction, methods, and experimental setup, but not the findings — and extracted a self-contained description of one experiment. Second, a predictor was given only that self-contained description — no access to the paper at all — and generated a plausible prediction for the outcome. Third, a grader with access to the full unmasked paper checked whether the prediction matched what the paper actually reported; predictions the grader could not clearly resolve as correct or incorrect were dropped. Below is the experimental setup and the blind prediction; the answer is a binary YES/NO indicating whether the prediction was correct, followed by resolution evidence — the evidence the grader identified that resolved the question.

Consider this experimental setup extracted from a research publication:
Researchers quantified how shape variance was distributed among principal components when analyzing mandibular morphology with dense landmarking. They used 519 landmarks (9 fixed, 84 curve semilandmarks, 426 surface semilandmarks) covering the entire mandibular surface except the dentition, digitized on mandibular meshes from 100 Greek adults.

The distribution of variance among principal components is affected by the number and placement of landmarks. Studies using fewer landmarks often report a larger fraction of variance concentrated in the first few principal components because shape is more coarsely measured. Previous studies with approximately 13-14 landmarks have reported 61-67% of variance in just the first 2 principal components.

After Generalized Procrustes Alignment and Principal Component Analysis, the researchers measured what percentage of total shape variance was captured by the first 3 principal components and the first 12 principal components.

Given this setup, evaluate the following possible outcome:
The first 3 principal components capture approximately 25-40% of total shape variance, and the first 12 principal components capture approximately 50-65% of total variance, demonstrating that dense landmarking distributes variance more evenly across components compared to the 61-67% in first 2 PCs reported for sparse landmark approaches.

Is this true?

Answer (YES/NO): NO